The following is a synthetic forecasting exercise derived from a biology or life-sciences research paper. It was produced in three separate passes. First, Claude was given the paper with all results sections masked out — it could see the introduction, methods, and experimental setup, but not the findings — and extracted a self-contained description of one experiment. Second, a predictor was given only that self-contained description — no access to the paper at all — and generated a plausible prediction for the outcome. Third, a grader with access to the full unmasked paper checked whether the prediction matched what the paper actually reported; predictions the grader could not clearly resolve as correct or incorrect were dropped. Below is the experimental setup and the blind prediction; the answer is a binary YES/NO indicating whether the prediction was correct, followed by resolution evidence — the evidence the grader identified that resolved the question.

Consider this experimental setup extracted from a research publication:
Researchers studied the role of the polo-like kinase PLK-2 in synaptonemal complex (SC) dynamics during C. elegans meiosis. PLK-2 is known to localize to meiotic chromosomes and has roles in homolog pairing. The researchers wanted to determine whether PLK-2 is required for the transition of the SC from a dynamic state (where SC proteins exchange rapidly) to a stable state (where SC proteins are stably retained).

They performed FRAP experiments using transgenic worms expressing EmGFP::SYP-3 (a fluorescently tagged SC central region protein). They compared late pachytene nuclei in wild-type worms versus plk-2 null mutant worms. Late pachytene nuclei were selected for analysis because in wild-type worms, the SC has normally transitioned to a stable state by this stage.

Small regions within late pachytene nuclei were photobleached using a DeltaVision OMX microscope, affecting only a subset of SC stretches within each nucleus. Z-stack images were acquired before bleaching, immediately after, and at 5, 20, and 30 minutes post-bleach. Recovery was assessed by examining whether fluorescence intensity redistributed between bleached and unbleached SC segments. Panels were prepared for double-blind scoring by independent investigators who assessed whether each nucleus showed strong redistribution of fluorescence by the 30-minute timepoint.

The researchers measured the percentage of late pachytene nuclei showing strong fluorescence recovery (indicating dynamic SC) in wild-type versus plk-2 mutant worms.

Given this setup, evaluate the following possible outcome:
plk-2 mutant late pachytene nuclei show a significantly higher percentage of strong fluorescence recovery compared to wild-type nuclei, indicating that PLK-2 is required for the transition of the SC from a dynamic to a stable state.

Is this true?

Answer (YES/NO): YES